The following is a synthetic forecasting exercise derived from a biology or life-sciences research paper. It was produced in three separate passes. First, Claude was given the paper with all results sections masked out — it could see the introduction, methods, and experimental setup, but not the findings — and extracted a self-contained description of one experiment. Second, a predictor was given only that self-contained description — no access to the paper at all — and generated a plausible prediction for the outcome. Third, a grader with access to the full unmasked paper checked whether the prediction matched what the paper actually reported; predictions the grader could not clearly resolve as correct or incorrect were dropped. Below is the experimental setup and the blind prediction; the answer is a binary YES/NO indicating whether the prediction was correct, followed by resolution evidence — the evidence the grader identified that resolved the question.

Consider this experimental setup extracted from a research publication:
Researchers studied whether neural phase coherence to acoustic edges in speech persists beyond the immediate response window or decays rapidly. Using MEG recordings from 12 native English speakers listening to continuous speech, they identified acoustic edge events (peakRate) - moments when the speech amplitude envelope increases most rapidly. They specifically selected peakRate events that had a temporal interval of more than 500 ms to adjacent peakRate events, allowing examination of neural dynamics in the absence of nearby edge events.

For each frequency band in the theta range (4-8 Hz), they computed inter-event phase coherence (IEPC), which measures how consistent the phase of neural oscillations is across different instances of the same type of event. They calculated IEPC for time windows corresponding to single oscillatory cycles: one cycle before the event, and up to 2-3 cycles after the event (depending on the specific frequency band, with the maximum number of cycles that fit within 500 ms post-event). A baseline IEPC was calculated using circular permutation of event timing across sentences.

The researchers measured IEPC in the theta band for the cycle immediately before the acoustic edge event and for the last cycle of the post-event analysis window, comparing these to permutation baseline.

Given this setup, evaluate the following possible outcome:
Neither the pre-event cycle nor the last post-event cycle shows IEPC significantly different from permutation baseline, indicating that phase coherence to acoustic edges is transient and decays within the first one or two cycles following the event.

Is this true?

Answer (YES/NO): YES